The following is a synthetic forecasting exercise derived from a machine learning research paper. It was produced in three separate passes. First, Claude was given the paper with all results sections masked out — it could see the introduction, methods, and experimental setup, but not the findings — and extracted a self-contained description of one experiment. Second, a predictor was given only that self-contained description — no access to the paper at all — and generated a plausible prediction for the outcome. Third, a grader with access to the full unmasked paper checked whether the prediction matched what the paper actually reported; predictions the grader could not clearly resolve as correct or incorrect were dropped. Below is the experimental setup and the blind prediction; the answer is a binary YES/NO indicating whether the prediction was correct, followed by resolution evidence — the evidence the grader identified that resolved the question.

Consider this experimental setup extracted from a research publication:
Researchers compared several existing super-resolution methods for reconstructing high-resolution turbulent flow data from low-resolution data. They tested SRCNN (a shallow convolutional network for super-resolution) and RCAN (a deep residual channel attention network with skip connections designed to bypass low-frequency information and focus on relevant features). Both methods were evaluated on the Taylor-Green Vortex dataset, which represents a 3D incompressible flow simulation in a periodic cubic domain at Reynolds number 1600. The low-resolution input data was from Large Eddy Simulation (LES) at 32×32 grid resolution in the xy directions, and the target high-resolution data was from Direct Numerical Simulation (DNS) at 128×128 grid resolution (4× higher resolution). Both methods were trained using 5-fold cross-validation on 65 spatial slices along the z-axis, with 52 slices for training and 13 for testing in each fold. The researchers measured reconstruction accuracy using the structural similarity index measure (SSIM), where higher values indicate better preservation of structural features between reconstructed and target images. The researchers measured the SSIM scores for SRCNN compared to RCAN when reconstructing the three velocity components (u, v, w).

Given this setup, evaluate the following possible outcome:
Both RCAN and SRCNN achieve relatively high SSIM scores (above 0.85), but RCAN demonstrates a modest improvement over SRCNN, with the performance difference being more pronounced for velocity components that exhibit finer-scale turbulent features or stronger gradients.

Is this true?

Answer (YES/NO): NO